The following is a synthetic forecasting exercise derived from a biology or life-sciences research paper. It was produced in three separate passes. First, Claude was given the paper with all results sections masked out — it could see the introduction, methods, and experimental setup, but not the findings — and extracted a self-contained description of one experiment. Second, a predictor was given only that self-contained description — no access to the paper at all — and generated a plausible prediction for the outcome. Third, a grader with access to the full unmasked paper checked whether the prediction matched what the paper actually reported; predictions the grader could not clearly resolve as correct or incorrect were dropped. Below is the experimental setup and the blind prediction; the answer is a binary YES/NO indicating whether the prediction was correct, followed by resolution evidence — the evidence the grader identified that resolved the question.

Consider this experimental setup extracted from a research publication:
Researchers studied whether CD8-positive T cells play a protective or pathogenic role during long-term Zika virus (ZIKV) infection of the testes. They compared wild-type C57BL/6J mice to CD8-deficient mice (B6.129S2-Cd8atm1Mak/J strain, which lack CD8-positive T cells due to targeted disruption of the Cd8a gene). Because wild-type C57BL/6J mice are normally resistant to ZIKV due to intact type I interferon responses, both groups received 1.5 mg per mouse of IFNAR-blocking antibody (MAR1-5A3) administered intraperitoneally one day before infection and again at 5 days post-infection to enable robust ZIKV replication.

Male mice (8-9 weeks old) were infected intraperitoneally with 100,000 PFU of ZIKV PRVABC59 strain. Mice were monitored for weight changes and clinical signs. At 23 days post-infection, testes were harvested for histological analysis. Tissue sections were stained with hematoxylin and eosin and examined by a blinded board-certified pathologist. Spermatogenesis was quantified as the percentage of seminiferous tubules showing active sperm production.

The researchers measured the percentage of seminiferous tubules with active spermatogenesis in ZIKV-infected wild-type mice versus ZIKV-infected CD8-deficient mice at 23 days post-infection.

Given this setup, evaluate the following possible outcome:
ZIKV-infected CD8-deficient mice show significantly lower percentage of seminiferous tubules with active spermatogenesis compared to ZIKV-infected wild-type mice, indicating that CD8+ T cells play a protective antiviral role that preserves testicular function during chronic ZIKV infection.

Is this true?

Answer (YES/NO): YES